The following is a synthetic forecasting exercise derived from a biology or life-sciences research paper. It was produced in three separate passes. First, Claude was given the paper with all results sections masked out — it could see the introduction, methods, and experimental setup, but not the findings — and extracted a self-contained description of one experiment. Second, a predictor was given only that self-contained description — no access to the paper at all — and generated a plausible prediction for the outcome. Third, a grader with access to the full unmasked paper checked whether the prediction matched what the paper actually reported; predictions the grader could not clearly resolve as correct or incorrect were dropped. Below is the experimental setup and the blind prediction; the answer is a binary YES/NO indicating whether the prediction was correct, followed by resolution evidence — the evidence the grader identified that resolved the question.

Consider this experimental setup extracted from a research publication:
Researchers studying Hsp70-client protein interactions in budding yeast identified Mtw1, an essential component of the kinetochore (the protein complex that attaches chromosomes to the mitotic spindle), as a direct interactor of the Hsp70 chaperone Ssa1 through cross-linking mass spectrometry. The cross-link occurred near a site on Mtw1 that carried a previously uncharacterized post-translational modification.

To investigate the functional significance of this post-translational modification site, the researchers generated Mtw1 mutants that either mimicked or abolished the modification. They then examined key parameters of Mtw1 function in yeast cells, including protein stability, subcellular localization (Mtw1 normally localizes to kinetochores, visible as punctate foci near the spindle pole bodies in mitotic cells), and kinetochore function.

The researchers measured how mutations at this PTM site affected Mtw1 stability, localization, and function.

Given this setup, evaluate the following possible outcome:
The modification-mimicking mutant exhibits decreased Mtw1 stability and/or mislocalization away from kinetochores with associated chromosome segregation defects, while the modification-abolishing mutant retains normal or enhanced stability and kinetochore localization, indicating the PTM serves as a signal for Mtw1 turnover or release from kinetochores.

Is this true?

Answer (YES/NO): NO